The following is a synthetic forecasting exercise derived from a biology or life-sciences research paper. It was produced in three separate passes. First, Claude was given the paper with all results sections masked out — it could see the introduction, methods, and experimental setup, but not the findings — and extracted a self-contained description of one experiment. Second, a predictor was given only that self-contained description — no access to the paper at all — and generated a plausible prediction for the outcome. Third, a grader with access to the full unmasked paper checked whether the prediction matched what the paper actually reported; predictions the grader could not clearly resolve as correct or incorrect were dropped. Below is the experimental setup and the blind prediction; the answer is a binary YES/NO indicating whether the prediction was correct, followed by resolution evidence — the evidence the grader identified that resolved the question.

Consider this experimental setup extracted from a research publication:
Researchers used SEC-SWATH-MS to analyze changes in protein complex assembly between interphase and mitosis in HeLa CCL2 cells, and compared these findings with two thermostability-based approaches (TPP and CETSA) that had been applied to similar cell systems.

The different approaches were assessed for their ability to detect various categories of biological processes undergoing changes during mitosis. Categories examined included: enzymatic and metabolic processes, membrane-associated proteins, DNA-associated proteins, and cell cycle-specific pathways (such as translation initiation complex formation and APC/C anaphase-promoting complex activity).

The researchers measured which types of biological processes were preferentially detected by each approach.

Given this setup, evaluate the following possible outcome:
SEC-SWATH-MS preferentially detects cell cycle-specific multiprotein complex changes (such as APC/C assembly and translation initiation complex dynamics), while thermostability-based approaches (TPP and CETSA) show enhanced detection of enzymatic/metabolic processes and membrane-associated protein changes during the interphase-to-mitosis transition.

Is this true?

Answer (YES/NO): NO